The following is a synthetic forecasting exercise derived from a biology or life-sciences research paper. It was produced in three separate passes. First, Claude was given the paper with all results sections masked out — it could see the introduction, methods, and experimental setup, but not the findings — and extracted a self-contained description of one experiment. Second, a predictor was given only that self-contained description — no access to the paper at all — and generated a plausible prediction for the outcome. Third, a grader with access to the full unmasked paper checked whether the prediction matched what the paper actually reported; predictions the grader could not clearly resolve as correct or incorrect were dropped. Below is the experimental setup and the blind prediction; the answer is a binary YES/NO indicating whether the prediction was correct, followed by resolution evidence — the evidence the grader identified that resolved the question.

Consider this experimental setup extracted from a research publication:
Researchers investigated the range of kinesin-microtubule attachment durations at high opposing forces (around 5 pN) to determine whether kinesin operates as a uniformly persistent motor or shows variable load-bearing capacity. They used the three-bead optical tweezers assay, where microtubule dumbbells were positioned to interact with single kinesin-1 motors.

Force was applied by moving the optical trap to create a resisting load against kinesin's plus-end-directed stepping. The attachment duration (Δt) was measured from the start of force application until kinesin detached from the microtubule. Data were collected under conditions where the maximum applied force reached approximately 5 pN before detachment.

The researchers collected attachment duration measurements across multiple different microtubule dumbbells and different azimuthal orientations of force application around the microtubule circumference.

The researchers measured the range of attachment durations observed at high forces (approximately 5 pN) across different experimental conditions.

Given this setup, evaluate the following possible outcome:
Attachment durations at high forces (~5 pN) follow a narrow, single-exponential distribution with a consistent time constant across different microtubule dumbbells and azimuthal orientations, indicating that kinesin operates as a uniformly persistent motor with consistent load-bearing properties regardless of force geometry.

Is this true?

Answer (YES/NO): NO